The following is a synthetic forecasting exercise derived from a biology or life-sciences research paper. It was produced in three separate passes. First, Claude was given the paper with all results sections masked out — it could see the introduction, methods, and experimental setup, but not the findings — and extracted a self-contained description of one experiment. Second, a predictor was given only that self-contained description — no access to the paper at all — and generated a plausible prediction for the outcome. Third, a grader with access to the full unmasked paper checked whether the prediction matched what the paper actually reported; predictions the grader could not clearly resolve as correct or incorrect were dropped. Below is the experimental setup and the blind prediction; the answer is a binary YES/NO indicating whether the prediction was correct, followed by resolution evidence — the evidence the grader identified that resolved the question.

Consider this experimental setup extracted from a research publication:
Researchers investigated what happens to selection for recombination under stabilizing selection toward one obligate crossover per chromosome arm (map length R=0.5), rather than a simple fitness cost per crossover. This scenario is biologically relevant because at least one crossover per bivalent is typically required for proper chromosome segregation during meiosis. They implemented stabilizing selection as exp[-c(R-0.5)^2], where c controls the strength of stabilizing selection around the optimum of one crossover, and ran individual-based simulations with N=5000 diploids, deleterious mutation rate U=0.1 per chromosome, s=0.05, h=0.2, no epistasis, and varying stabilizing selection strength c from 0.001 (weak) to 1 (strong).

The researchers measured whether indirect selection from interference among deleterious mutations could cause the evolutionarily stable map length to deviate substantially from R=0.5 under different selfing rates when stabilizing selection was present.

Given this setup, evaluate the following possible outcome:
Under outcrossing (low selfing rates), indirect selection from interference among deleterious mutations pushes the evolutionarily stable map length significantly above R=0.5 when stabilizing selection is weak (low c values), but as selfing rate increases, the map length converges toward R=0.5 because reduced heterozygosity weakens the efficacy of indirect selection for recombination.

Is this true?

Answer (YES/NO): NO